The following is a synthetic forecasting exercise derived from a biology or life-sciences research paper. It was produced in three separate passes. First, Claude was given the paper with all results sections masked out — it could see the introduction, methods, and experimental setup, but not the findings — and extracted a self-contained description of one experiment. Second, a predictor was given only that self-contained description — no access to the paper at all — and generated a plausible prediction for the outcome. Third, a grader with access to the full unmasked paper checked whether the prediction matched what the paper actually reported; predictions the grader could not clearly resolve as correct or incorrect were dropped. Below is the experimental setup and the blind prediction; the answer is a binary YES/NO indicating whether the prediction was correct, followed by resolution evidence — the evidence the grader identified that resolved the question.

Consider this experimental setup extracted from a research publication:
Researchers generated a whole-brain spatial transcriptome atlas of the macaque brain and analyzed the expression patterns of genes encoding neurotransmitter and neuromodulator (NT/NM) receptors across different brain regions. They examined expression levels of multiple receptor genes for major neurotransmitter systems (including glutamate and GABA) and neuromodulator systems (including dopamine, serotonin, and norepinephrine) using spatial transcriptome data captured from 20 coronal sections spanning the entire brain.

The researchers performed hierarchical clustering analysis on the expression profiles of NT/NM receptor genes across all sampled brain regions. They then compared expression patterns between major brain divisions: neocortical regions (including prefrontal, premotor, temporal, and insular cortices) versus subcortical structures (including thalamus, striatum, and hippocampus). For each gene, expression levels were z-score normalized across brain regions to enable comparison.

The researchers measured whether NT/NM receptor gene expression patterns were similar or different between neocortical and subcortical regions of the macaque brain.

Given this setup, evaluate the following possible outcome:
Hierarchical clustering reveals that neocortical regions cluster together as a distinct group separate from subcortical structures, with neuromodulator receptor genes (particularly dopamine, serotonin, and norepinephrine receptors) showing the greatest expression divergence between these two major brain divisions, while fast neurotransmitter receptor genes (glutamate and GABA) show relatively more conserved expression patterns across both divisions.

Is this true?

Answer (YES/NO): NO